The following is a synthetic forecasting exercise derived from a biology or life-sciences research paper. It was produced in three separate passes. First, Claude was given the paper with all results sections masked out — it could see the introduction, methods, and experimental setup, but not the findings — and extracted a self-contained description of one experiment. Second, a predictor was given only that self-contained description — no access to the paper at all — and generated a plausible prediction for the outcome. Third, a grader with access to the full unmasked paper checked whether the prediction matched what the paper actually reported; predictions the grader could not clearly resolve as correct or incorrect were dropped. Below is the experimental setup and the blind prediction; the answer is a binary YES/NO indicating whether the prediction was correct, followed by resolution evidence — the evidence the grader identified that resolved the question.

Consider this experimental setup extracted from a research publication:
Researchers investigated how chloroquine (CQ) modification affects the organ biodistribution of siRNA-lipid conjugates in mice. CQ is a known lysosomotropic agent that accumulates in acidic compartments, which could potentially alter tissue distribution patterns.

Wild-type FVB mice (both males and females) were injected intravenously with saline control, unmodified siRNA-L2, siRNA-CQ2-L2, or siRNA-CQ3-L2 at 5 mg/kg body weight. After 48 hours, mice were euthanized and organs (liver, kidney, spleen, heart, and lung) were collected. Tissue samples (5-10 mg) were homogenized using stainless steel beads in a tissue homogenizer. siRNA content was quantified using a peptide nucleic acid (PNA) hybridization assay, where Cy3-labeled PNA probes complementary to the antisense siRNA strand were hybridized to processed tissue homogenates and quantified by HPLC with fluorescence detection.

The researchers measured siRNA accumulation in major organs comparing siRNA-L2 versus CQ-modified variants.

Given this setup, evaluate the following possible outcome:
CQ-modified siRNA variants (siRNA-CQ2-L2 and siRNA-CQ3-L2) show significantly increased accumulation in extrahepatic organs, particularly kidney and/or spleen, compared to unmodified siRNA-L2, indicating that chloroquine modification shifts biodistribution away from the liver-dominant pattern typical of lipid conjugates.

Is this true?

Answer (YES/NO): NO